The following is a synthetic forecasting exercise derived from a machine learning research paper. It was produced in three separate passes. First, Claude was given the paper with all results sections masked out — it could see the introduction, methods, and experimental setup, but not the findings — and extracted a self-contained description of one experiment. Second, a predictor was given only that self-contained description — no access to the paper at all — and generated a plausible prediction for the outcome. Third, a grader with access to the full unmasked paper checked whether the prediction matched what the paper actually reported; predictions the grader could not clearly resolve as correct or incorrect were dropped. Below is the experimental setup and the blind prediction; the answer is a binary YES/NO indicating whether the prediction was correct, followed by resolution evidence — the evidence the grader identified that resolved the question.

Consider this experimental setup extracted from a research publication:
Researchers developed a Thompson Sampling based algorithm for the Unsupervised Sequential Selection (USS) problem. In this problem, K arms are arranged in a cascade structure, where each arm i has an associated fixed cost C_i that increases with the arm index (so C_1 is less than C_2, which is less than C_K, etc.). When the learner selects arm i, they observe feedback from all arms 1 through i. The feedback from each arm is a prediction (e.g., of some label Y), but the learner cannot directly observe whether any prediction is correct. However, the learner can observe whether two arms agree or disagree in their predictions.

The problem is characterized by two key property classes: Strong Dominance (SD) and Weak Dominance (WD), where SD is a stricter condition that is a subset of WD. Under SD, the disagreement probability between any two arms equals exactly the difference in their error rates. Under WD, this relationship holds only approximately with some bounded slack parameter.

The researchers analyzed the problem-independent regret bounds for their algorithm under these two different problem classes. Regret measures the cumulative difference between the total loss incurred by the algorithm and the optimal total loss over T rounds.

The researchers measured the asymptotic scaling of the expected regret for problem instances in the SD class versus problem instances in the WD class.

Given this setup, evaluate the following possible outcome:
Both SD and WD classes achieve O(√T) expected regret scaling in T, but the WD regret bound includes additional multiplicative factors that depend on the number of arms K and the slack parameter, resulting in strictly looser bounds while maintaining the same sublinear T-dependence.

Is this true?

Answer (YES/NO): NO